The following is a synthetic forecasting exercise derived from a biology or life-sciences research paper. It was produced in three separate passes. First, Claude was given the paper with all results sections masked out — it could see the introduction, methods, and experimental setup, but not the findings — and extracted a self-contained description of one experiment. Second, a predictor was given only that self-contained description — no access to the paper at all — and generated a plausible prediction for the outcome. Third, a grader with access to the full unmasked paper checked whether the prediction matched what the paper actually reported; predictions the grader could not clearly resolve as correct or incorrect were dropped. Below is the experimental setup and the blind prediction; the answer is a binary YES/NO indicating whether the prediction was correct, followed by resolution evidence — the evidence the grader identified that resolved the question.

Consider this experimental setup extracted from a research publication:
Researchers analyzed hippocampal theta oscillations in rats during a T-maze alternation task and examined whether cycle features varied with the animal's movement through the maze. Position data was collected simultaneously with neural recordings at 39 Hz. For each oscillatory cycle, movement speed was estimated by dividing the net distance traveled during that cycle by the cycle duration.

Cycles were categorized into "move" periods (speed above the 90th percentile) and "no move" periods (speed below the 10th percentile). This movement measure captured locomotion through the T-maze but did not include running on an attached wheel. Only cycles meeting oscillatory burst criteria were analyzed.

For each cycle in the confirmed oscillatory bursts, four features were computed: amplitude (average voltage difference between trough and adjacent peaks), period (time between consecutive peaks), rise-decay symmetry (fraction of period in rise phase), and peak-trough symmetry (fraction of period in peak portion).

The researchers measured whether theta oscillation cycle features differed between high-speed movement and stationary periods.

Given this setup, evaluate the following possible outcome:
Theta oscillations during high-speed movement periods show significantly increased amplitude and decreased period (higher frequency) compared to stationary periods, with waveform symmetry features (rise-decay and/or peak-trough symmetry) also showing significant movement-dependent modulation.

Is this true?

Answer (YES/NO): NO